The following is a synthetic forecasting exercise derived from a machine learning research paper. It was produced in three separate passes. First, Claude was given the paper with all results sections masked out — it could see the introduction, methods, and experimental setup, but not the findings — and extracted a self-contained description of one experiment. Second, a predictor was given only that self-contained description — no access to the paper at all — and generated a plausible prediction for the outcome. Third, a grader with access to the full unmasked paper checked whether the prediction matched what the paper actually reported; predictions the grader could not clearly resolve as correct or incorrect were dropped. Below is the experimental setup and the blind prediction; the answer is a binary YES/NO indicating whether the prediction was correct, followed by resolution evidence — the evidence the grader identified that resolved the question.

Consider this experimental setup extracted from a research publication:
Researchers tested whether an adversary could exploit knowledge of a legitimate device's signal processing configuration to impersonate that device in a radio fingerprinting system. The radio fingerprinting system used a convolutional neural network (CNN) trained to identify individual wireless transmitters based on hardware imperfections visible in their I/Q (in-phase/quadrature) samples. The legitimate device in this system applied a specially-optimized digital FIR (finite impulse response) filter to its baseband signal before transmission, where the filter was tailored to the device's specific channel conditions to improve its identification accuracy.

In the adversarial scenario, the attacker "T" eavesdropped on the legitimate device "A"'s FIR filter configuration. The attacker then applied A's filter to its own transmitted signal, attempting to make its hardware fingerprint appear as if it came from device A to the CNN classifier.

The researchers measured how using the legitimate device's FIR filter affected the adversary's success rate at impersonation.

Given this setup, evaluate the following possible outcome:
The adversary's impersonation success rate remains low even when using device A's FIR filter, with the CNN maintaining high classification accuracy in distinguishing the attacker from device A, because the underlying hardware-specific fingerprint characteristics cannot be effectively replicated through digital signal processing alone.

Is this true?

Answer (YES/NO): YES